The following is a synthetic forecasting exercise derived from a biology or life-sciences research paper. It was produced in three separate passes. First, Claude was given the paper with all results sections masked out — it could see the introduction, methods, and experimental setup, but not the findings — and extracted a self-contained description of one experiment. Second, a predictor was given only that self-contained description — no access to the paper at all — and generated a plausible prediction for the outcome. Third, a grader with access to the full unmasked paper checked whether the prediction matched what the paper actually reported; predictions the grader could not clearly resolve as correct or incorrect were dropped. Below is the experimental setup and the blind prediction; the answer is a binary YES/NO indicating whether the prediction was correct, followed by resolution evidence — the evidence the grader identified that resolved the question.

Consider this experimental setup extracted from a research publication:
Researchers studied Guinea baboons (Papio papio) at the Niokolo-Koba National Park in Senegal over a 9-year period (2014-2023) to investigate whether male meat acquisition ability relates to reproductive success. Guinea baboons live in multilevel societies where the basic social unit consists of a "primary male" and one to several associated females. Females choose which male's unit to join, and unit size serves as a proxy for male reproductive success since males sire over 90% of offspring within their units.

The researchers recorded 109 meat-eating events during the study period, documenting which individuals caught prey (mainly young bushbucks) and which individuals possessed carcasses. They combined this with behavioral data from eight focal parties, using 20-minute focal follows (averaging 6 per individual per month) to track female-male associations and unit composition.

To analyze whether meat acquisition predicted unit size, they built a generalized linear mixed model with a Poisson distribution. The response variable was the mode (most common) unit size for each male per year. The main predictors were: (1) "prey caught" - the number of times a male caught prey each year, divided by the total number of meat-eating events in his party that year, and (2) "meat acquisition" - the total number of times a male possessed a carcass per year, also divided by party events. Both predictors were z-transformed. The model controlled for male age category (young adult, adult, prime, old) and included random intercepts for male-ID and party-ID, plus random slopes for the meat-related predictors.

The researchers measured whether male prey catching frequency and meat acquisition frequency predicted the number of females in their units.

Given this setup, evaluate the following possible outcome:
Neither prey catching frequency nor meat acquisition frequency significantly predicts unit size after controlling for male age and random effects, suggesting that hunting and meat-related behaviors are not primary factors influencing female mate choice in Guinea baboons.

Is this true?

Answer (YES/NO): YES